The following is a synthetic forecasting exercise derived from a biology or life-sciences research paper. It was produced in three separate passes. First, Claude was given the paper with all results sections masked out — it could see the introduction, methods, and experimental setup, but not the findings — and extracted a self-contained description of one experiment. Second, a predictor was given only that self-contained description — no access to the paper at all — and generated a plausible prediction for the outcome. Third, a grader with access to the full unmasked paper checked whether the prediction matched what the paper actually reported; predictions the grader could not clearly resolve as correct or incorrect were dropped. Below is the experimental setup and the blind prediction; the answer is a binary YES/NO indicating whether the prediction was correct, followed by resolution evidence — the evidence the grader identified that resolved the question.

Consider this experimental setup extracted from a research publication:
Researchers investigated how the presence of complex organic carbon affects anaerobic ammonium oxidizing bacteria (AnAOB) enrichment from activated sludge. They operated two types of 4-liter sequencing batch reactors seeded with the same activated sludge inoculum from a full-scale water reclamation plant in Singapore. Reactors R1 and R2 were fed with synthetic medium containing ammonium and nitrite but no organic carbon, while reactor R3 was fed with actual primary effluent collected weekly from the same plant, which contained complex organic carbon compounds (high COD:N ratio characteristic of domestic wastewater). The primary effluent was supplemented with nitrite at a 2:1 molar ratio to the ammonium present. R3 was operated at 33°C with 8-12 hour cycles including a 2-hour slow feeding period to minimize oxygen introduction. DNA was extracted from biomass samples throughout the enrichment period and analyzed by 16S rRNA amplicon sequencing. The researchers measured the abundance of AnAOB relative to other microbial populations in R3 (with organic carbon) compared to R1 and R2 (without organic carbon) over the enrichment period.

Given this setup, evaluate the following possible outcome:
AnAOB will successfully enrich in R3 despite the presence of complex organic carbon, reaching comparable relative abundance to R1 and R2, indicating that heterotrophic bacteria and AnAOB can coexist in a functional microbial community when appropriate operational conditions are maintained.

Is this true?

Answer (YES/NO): NO